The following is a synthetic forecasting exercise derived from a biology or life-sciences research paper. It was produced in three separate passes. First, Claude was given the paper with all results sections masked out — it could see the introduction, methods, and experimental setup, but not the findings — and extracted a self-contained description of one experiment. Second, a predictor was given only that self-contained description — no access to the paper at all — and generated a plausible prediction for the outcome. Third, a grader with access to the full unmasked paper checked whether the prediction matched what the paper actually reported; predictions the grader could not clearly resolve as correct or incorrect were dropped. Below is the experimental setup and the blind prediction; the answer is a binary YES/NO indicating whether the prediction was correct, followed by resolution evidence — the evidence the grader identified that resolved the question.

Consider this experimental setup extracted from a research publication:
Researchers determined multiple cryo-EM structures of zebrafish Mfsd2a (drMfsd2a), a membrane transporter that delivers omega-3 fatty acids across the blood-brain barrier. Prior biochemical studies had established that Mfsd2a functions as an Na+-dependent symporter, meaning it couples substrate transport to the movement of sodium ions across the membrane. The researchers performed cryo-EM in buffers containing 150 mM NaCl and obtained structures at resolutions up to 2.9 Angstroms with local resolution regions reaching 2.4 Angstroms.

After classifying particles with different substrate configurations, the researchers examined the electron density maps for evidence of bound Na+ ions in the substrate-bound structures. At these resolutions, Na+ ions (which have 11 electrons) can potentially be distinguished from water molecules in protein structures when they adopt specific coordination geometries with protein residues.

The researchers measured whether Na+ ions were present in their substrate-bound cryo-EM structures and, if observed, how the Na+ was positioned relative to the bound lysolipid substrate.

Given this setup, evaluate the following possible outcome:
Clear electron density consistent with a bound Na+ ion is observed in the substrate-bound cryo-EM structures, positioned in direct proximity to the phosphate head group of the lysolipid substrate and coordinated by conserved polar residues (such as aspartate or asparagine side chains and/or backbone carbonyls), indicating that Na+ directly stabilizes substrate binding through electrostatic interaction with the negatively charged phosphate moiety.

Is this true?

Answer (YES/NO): YES